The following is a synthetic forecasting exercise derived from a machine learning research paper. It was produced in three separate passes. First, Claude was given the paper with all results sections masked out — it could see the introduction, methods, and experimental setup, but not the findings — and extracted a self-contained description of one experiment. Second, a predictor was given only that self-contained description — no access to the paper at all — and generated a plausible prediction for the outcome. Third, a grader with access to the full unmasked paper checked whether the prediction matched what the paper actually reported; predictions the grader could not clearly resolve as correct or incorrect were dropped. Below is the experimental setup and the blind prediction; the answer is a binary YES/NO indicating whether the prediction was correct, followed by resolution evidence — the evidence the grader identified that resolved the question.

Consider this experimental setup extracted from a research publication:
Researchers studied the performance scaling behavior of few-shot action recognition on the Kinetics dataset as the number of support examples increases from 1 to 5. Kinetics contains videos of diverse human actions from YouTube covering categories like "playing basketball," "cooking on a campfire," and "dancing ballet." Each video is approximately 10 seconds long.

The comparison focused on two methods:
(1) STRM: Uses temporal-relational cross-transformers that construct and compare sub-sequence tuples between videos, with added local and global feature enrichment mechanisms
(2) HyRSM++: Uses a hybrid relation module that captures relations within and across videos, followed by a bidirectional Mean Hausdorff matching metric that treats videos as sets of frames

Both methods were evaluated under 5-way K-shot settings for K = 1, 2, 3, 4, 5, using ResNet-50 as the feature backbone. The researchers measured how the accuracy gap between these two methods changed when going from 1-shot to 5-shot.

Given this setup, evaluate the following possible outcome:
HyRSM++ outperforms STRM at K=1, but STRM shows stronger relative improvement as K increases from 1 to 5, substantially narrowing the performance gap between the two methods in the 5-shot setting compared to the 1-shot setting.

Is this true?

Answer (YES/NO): YES